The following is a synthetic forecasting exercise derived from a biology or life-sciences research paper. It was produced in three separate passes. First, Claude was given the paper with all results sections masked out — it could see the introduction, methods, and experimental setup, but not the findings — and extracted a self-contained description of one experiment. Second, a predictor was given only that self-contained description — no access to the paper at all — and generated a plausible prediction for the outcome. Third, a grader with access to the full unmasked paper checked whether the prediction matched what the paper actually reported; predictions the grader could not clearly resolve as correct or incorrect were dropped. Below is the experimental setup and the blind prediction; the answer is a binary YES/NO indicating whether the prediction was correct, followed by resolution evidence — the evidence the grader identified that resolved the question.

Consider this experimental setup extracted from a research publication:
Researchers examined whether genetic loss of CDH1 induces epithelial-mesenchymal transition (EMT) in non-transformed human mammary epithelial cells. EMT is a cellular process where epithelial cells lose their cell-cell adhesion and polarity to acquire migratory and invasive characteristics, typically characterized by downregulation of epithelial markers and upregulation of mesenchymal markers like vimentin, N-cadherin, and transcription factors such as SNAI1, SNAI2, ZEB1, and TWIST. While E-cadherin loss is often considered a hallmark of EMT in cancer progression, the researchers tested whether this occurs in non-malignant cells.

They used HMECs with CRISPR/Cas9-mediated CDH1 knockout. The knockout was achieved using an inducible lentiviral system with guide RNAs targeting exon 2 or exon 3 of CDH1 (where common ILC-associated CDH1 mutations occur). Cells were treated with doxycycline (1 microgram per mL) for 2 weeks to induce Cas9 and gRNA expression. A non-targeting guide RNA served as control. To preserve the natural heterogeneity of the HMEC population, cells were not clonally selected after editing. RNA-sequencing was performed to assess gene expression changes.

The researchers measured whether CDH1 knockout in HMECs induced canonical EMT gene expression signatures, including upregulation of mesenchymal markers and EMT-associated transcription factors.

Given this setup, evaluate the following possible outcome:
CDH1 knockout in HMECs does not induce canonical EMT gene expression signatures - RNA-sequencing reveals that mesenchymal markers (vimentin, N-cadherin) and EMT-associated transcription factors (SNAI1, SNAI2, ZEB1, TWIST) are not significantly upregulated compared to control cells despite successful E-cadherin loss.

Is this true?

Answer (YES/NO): YES